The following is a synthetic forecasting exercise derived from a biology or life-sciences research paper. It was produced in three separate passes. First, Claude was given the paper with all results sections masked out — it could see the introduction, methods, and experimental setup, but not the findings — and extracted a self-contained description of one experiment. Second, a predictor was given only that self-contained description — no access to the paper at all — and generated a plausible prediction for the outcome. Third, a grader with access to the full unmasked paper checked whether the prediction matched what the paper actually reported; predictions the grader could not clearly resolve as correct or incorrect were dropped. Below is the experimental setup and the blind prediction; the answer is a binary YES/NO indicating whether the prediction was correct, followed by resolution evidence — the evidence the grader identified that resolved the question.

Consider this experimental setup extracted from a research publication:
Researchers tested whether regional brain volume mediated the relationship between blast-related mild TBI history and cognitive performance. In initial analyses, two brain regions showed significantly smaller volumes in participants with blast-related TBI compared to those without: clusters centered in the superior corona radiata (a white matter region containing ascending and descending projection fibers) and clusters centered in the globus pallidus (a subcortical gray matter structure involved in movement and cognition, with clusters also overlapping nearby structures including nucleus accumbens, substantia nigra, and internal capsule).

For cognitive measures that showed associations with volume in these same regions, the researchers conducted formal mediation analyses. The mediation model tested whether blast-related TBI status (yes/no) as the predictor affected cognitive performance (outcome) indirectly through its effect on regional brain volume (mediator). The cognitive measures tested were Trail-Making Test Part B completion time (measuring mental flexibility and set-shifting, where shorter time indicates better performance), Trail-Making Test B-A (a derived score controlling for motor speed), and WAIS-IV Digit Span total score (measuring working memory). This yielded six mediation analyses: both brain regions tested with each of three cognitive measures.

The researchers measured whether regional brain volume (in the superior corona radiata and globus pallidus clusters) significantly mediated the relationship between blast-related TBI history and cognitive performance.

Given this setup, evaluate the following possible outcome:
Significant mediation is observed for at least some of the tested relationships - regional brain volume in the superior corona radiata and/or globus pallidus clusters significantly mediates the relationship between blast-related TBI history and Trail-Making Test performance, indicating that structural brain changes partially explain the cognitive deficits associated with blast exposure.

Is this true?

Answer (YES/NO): YES